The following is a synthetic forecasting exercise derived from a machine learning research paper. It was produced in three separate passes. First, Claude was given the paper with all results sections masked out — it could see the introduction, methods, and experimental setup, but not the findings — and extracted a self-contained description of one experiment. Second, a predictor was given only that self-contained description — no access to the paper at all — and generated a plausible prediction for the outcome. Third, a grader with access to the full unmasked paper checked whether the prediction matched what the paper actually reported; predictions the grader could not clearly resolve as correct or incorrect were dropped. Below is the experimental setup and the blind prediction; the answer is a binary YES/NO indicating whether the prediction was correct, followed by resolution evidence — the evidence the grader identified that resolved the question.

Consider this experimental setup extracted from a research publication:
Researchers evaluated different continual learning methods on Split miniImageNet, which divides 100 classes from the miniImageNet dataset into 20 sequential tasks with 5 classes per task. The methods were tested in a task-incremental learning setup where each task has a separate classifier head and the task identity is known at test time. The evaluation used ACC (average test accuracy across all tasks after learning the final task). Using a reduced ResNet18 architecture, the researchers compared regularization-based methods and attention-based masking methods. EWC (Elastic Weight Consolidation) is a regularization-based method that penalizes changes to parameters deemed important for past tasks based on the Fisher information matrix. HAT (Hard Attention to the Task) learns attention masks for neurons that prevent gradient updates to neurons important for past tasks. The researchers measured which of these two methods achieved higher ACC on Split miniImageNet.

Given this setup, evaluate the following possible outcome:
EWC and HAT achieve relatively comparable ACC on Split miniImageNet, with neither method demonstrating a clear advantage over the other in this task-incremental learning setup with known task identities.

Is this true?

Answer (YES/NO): NO